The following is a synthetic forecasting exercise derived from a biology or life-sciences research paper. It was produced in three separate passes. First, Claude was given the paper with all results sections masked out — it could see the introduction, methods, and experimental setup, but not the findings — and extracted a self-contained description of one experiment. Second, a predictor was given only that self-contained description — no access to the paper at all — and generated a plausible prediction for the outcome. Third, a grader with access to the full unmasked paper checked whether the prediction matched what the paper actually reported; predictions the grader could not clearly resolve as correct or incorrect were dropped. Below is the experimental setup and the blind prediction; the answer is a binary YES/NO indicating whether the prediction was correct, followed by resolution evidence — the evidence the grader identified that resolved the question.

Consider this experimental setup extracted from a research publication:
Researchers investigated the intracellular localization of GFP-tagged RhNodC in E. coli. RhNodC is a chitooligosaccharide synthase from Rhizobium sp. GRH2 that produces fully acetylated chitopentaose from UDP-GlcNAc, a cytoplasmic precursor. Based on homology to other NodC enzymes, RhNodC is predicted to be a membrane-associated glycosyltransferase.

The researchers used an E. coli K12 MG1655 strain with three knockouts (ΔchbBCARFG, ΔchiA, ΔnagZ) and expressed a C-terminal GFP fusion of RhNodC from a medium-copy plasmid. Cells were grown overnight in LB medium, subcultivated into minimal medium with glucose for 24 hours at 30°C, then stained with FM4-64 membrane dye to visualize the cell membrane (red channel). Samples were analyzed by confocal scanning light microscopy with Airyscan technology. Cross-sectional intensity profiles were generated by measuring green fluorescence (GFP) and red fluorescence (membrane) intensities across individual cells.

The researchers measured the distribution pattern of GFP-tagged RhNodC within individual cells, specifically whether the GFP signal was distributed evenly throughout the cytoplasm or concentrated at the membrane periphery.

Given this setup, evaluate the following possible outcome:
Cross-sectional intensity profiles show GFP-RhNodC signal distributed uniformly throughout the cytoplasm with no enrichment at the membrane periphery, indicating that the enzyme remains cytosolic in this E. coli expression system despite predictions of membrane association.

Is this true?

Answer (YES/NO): NO